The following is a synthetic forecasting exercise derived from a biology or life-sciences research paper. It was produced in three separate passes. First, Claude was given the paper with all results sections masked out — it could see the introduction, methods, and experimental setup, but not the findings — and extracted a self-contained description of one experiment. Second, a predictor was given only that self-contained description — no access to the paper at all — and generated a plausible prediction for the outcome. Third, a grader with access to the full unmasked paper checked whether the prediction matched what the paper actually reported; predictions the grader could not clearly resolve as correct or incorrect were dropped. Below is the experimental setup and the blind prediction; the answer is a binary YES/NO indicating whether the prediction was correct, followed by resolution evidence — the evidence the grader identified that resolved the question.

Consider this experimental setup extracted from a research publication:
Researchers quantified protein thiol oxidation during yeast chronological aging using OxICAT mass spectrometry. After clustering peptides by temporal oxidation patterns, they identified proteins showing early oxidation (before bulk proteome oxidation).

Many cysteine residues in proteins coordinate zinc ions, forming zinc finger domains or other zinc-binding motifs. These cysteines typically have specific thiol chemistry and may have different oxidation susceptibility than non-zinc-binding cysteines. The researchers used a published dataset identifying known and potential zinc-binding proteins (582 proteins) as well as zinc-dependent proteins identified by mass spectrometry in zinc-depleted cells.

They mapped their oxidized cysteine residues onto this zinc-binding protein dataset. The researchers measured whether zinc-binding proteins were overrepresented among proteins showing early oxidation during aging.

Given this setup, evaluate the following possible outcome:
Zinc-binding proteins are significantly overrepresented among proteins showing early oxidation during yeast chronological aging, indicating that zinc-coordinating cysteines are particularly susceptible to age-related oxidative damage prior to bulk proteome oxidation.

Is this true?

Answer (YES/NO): YES